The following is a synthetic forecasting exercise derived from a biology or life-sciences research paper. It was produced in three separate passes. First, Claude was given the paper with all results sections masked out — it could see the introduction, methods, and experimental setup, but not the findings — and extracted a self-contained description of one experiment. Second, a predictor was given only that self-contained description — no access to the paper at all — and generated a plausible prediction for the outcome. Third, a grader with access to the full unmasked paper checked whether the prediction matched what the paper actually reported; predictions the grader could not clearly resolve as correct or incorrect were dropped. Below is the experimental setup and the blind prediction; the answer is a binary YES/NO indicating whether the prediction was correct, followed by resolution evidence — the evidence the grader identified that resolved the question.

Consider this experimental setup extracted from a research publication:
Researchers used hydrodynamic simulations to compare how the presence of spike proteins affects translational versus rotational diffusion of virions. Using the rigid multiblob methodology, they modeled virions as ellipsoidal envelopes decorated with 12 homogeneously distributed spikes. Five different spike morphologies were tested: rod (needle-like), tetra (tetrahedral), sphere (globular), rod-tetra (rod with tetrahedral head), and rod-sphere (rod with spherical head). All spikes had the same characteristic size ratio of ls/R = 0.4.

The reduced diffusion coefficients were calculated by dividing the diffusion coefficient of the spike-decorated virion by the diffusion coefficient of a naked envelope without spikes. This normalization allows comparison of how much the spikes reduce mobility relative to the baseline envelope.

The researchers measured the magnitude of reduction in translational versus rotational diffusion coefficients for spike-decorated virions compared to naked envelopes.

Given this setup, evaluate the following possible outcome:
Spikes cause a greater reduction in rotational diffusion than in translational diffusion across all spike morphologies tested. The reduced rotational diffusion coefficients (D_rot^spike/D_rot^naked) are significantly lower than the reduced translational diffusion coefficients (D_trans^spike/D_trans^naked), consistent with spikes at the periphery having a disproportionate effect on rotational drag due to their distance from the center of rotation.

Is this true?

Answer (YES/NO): YES